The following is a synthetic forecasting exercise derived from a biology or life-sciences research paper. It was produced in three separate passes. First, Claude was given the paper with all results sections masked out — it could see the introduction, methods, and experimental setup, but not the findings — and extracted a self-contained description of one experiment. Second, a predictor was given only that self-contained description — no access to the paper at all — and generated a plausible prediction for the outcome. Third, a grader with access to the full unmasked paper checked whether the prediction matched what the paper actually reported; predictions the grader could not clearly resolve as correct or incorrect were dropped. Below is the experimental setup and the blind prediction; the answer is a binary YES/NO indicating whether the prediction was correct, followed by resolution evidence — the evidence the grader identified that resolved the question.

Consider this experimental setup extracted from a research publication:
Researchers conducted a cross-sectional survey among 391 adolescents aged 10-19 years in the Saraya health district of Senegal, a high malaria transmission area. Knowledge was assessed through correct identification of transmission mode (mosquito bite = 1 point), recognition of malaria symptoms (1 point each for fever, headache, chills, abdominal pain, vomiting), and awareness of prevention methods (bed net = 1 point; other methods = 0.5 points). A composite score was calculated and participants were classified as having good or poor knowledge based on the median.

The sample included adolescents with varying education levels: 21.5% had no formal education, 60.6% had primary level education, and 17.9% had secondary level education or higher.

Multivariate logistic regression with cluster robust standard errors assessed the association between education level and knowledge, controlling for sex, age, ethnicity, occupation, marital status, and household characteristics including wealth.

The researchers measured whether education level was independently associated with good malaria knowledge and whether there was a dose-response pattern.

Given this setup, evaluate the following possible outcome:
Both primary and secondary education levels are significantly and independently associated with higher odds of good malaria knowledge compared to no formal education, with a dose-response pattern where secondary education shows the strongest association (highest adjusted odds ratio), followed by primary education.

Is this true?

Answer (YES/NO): YES